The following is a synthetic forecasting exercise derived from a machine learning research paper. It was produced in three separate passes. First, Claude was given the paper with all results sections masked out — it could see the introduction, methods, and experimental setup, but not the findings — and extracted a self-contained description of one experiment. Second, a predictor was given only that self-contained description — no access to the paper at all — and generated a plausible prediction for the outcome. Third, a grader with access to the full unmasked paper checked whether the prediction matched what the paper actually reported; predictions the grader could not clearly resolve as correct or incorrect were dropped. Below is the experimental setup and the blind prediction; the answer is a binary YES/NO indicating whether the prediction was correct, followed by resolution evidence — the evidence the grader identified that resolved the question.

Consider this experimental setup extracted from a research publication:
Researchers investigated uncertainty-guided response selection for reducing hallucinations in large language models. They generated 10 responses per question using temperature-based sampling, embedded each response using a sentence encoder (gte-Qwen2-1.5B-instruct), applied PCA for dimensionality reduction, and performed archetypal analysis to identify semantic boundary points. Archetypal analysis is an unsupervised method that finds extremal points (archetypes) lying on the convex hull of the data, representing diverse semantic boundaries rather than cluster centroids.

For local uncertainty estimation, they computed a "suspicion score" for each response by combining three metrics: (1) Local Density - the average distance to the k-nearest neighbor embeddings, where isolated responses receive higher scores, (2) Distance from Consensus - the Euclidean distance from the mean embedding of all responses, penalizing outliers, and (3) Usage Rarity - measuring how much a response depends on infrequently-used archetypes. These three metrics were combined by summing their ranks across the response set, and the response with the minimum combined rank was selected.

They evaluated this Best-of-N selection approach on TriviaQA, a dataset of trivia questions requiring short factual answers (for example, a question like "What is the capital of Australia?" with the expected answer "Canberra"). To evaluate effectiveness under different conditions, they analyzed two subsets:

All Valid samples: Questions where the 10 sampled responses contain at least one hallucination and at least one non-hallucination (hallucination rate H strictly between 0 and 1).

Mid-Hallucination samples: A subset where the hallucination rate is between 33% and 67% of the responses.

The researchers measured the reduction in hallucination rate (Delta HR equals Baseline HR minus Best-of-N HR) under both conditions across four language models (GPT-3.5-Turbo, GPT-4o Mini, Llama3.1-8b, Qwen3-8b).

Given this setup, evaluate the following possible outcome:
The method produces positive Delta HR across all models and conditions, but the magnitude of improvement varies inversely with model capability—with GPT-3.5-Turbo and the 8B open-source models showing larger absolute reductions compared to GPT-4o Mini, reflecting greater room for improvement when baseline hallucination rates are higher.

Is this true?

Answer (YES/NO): NO